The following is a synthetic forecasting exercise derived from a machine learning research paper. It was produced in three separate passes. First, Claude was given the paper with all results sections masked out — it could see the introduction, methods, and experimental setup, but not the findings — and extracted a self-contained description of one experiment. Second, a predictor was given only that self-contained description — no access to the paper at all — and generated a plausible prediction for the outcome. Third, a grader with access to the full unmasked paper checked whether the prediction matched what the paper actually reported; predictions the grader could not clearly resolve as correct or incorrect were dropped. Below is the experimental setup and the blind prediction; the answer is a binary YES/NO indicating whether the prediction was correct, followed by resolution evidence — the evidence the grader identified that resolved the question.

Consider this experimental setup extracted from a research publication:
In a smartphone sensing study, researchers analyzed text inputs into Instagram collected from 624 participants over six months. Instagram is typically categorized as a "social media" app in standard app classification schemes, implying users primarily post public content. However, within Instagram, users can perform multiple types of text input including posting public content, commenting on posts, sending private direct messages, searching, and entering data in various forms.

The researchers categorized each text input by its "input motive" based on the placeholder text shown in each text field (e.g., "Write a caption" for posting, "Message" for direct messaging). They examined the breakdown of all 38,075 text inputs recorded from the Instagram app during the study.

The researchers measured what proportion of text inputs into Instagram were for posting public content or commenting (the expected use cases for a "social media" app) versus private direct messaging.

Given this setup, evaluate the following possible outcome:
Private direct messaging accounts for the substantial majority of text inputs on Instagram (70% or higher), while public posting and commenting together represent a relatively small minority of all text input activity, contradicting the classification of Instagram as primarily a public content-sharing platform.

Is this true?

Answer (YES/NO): NO